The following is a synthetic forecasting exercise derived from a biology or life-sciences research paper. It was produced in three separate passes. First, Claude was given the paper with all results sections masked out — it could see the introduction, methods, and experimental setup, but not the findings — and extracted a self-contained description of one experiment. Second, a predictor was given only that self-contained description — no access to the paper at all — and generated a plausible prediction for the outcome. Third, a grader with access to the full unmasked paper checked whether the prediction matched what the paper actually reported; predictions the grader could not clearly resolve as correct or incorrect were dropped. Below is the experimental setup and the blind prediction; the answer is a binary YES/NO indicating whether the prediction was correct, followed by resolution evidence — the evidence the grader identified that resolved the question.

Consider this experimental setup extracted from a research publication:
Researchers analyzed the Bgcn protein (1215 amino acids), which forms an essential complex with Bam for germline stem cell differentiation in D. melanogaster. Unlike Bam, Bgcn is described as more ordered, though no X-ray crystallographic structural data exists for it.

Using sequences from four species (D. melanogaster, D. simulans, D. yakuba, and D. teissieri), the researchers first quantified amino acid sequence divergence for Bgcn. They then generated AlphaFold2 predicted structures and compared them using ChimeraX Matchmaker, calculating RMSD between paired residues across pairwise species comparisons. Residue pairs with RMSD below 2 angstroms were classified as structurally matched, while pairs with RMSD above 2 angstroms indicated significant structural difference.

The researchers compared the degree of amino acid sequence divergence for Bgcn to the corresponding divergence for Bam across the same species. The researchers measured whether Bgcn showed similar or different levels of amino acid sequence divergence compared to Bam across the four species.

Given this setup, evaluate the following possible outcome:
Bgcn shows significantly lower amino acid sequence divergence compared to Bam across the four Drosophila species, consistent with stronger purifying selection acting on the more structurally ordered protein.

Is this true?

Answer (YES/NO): YES